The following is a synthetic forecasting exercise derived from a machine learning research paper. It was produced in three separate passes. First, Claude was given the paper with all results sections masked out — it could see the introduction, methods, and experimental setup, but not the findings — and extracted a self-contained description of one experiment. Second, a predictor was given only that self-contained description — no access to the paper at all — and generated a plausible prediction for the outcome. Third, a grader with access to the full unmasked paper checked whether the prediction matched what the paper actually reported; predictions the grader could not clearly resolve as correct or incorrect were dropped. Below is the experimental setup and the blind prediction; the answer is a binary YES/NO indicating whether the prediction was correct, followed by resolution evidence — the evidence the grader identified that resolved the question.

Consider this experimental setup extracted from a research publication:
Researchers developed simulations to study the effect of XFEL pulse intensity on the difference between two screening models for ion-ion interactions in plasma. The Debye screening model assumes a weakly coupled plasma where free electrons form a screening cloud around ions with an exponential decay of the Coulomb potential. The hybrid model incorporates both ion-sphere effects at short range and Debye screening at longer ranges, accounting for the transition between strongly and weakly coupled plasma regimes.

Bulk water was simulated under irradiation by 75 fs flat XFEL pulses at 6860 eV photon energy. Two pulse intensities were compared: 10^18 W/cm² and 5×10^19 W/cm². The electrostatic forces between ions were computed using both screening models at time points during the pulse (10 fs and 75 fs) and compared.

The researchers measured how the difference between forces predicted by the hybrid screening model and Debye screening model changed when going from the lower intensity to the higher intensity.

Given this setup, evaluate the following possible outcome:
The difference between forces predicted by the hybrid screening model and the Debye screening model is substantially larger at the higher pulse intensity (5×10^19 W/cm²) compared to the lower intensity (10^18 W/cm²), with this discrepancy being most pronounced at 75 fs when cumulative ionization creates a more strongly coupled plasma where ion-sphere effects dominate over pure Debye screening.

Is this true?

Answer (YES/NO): NO